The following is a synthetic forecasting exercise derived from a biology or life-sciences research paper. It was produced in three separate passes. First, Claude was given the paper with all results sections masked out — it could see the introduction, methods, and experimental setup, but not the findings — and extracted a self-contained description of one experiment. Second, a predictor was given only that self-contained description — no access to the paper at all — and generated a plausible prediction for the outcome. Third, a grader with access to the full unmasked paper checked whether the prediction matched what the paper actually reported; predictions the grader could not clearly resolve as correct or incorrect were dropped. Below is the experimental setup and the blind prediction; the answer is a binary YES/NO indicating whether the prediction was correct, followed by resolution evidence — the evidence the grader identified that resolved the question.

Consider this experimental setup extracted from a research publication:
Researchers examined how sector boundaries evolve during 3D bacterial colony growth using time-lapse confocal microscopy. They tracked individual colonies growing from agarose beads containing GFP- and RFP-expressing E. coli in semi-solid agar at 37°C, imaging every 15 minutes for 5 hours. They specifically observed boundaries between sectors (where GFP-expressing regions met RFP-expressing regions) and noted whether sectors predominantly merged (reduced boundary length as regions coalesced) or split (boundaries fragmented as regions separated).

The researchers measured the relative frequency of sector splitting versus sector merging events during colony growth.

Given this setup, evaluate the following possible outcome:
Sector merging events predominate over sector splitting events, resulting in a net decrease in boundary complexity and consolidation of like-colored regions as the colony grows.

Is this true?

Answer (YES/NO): NO